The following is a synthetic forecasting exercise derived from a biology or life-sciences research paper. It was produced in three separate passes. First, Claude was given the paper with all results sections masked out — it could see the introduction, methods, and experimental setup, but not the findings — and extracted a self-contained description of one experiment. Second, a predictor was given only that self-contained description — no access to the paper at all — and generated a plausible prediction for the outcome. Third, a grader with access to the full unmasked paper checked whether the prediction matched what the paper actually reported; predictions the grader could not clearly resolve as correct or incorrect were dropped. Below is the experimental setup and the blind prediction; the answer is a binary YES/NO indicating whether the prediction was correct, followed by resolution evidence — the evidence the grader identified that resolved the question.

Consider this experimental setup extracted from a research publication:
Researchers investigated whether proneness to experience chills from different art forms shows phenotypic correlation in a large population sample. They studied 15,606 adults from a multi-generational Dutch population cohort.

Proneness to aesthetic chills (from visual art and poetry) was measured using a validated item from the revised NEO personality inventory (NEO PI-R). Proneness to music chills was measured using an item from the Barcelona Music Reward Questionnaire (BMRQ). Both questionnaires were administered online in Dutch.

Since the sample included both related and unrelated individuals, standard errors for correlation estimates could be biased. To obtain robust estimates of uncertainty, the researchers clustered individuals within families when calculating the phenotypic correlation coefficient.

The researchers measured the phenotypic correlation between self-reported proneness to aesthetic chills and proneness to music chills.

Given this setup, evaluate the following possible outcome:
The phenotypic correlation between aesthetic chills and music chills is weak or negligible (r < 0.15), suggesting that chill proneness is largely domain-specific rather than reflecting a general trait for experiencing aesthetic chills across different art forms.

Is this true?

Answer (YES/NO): NO